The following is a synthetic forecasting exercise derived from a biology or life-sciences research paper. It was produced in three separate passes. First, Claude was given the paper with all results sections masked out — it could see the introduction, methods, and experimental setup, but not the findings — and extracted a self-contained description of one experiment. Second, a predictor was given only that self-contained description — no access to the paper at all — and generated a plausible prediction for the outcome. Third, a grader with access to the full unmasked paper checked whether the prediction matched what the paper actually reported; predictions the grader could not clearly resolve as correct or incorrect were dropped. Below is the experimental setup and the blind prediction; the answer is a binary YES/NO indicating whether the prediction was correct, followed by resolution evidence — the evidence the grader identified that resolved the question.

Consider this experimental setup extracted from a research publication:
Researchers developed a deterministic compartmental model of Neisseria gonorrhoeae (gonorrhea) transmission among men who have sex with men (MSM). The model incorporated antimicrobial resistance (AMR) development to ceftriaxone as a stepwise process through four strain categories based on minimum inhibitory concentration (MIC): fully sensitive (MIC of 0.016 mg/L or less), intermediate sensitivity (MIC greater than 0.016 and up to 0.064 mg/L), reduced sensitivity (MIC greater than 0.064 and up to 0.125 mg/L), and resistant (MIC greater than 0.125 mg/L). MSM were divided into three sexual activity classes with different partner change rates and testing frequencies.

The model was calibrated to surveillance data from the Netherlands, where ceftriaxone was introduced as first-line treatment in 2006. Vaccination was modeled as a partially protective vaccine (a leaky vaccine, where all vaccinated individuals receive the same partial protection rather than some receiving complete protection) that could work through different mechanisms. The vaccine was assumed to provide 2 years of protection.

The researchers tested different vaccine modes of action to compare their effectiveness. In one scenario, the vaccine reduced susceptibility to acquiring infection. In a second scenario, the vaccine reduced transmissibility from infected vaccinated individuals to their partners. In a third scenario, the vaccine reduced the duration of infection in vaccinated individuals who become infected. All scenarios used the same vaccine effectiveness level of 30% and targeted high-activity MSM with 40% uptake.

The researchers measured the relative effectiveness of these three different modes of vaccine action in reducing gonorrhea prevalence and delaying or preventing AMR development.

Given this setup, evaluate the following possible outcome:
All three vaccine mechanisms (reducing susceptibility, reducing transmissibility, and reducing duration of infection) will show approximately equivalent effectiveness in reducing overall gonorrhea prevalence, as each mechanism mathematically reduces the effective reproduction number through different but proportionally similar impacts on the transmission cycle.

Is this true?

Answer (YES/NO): NO